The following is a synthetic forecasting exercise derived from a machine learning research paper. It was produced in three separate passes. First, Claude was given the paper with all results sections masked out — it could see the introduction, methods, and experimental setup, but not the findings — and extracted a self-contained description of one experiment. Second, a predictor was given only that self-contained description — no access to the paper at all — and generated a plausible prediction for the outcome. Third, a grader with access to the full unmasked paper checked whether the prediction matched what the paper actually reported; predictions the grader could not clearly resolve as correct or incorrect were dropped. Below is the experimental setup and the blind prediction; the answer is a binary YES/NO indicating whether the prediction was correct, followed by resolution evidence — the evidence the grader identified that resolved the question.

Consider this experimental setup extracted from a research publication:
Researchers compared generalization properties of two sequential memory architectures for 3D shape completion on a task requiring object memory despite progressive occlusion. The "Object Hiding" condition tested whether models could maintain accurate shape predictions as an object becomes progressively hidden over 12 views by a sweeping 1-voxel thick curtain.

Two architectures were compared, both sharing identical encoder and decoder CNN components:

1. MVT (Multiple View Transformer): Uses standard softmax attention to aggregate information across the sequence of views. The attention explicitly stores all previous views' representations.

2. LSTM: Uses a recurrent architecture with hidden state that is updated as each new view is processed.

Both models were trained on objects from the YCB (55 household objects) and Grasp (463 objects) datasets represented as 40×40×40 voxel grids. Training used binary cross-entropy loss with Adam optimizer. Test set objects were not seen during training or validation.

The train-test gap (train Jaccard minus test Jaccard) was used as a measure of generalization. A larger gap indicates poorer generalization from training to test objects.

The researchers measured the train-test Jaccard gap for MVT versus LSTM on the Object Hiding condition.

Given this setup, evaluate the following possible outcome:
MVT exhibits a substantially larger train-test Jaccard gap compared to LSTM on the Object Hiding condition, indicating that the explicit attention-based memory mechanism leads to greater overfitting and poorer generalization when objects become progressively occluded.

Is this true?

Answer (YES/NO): NO